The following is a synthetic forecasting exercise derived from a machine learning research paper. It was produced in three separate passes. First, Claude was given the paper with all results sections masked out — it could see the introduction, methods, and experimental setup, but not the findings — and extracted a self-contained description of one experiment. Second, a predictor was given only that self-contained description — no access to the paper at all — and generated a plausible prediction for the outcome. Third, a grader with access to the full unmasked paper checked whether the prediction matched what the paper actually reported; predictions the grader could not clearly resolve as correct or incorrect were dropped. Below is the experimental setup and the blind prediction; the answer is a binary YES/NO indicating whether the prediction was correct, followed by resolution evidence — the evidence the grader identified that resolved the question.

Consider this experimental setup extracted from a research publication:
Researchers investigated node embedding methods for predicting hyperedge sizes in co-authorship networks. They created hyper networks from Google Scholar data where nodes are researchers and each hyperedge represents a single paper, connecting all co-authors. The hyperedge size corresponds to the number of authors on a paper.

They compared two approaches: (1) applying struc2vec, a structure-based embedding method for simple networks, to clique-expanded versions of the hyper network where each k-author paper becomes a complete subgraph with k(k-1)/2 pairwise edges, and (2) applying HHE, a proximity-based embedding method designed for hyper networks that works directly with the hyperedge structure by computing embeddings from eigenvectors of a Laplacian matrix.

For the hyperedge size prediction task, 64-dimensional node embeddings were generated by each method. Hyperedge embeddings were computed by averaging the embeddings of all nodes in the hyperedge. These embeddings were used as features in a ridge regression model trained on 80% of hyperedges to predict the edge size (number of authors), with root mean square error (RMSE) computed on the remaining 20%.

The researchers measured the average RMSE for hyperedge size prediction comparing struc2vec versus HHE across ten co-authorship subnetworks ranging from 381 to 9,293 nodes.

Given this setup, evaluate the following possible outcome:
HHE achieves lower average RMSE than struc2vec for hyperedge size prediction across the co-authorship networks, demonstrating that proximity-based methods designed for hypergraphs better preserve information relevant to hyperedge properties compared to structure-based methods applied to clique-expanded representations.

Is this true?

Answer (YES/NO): NO